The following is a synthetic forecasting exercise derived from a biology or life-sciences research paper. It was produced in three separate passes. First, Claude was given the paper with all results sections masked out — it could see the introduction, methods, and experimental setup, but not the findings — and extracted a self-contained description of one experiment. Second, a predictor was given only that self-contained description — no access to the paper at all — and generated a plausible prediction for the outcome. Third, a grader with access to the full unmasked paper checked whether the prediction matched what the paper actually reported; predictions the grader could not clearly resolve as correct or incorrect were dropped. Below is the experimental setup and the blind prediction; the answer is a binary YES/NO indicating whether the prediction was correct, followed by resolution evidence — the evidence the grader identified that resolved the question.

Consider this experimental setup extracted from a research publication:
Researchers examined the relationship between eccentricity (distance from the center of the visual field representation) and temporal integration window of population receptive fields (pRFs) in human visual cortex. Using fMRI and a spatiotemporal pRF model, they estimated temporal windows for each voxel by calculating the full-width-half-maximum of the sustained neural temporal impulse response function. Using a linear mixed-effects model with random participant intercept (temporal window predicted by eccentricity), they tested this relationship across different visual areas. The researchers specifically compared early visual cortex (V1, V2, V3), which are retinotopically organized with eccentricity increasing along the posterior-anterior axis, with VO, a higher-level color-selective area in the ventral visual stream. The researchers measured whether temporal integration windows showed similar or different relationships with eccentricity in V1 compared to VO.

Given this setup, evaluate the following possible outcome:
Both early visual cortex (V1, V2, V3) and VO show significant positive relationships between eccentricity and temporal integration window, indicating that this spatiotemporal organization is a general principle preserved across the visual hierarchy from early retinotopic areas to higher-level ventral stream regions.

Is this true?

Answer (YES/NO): NO